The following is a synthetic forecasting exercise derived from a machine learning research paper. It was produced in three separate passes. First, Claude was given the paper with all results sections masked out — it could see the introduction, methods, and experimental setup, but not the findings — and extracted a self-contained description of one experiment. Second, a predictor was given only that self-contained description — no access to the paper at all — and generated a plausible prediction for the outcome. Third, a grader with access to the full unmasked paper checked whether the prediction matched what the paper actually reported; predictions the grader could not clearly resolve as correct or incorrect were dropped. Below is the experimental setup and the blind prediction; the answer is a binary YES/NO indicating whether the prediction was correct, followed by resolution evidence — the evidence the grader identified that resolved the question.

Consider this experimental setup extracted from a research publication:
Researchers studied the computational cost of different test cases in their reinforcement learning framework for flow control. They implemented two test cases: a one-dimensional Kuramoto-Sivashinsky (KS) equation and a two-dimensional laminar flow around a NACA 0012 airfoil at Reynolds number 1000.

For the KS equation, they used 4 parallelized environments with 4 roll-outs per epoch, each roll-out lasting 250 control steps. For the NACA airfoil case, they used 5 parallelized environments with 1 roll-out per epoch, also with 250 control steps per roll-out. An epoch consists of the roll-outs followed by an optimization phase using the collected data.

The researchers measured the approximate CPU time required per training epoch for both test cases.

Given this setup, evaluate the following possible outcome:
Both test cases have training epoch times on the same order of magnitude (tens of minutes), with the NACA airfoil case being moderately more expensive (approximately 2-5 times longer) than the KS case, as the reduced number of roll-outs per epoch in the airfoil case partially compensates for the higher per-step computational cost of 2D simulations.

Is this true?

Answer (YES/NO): NO